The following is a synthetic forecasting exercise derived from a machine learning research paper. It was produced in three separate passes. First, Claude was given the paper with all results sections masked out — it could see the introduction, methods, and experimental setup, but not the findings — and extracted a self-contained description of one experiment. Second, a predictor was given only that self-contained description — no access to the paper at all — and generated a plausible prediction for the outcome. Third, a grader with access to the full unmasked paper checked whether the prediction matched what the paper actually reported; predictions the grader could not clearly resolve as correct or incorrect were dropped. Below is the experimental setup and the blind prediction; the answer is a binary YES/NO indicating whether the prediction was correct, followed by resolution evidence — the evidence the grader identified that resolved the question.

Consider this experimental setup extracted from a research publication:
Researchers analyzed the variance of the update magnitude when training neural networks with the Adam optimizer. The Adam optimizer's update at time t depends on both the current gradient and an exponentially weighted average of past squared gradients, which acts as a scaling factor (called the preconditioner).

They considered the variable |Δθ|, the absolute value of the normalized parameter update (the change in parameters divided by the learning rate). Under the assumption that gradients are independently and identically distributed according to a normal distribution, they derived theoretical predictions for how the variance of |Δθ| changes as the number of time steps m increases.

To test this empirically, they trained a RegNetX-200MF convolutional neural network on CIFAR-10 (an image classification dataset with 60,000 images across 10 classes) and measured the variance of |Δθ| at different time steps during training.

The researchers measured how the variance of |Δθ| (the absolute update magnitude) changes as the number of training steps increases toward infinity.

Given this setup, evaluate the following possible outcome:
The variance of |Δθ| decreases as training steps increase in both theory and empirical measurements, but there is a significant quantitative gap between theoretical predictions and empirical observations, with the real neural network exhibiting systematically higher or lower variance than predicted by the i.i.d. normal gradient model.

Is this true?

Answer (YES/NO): NO